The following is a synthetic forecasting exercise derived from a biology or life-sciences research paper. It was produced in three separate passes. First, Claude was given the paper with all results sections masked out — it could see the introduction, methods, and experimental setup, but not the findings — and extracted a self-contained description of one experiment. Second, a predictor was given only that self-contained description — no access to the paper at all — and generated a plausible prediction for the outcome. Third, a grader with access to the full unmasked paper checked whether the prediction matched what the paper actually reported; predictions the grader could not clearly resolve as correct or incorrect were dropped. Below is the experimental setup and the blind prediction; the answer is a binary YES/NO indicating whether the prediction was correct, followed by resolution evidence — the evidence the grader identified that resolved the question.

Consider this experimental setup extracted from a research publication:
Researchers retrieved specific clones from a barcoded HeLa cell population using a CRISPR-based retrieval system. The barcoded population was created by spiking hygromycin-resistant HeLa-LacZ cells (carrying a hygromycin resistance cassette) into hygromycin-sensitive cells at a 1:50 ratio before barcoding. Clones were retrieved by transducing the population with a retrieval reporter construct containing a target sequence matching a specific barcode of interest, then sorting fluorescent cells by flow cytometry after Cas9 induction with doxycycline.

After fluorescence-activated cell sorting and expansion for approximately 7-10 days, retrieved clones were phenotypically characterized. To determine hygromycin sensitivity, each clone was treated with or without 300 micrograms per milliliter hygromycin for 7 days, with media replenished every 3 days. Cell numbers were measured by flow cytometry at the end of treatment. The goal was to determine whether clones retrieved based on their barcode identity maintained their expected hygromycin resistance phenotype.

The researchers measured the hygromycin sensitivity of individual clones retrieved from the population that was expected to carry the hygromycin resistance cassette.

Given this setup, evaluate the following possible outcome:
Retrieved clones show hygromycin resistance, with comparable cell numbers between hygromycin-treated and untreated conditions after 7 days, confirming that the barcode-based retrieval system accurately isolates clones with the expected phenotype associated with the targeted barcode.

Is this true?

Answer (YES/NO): YES